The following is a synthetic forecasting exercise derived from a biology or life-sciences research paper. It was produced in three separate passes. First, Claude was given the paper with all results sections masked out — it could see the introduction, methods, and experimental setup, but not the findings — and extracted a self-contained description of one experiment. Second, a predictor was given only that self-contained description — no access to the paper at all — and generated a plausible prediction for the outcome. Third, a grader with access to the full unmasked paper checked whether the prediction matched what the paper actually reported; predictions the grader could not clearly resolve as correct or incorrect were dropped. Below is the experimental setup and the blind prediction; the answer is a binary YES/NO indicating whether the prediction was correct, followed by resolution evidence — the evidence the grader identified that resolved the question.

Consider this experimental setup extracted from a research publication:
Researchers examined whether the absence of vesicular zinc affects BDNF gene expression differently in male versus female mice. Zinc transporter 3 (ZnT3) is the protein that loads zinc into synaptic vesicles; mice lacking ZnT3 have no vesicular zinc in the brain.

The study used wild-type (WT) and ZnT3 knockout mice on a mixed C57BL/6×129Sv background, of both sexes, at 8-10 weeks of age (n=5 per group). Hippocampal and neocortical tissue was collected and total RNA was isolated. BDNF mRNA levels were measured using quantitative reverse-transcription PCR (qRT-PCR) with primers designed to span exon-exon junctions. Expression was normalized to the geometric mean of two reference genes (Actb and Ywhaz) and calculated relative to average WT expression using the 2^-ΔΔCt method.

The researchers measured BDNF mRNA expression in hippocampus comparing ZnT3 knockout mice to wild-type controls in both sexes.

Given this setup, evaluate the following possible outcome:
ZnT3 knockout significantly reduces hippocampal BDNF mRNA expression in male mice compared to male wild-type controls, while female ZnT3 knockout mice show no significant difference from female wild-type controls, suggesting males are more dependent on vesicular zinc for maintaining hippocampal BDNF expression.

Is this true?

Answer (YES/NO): NO